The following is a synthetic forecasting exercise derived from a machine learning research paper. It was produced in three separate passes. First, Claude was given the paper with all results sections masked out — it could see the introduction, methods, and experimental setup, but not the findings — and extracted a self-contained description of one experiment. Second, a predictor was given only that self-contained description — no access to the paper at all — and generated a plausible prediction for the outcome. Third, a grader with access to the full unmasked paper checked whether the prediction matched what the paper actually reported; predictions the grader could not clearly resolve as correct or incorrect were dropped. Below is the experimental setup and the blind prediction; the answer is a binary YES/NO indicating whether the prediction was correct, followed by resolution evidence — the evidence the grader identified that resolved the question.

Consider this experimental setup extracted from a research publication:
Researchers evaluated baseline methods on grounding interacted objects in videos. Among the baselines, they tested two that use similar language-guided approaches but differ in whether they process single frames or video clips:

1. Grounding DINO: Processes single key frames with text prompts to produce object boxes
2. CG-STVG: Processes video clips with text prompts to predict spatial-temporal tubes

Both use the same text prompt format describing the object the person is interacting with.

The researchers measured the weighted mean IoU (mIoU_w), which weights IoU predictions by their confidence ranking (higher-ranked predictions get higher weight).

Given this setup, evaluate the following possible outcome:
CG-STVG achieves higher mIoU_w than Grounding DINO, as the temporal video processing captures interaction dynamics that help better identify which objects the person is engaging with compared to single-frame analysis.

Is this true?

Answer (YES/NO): NO